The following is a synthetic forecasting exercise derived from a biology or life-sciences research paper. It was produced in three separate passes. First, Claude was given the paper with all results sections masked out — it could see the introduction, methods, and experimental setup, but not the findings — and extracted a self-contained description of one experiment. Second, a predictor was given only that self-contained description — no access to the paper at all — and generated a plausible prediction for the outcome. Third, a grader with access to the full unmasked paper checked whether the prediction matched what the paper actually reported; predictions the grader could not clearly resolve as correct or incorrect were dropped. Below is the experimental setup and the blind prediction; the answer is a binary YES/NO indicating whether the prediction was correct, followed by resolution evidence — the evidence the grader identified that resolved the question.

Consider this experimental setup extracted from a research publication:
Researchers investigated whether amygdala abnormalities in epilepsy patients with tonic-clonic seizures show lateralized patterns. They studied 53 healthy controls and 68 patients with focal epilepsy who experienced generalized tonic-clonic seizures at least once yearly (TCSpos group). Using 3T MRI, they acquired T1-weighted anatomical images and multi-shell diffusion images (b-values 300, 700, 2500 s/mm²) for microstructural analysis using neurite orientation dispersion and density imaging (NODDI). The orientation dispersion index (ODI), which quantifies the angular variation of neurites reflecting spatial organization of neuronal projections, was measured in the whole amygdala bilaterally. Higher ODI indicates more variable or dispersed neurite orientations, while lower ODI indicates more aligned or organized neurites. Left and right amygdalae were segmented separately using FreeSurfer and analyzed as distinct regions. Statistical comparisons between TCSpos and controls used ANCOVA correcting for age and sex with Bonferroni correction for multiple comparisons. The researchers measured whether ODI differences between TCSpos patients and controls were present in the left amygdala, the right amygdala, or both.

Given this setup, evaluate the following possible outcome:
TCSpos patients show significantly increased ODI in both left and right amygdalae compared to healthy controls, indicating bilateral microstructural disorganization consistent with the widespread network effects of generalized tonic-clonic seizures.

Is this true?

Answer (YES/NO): NO